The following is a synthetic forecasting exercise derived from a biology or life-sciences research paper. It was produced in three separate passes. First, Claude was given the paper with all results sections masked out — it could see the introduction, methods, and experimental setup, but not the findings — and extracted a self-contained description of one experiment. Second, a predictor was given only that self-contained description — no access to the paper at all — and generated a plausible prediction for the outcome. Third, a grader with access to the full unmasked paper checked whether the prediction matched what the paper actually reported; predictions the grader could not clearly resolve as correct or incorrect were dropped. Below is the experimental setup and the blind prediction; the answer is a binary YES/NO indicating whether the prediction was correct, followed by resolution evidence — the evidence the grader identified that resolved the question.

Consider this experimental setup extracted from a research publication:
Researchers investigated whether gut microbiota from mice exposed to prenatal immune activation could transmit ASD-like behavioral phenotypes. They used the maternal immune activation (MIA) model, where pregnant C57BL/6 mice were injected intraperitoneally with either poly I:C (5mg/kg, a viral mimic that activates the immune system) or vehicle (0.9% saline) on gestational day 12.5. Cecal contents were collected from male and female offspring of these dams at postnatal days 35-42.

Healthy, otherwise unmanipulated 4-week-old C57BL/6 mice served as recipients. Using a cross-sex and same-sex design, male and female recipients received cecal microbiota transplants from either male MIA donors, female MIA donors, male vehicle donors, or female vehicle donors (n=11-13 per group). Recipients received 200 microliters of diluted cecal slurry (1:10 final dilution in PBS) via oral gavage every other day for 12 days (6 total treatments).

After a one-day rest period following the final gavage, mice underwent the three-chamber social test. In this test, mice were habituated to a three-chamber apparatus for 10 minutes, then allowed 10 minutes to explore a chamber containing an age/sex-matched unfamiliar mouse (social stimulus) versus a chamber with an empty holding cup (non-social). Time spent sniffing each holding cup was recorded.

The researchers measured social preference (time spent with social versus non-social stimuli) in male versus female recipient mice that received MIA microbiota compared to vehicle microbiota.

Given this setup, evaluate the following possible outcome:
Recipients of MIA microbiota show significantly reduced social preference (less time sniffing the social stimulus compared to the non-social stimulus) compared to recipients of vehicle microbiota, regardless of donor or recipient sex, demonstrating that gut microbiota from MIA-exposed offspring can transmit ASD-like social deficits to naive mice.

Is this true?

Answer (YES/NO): NO